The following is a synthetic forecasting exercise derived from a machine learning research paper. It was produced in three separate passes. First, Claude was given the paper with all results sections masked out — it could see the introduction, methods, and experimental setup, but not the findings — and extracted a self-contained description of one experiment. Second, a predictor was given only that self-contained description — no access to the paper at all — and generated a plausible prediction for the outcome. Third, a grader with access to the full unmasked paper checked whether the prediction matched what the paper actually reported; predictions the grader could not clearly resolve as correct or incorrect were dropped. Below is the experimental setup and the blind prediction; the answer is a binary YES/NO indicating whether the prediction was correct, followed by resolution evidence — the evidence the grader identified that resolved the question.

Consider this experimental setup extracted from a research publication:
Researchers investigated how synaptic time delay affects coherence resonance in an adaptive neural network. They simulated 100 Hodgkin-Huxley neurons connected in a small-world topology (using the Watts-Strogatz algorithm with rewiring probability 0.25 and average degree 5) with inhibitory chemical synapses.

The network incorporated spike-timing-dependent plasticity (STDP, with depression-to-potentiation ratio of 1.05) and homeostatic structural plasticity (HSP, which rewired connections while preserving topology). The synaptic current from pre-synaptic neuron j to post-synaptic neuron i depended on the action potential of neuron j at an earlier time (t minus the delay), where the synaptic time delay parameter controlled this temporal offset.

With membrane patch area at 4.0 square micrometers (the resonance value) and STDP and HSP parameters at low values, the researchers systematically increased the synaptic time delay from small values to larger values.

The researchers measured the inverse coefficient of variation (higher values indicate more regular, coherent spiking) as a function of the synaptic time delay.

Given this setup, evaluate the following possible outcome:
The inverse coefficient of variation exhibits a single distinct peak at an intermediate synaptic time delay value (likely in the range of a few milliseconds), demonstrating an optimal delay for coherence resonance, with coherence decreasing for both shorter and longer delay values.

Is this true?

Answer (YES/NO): NO